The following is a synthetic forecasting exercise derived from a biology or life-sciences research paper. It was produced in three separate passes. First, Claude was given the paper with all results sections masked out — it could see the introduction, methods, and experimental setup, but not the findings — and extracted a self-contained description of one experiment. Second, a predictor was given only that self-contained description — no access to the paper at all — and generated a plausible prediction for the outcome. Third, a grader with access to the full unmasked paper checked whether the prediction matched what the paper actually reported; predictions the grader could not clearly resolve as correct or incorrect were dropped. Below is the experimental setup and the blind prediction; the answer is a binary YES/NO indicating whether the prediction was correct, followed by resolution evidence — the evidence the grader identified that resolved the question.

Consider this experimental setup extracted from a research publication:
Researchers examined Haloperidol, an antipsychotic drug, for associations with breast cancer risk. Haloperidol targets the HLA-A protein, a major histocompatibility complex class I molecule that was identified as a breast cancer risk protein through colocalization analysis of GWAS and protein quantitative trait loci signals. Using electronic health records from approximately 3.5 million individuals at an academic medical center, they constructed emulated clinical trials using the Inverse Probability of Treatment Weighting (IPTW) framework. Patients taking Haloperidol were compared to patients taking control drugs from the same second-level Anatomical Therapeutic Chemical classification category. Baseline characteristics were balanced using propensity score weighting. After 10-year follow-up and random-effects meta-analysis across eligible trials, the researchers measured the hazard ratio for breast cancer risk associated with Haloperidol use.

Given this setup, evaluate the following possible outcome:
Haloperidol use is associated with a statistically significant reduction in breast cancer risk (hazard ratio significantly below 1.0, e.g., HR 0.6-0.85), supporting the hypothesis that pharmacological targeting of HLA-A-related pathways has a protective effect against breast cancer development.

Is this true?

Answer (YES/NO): YES